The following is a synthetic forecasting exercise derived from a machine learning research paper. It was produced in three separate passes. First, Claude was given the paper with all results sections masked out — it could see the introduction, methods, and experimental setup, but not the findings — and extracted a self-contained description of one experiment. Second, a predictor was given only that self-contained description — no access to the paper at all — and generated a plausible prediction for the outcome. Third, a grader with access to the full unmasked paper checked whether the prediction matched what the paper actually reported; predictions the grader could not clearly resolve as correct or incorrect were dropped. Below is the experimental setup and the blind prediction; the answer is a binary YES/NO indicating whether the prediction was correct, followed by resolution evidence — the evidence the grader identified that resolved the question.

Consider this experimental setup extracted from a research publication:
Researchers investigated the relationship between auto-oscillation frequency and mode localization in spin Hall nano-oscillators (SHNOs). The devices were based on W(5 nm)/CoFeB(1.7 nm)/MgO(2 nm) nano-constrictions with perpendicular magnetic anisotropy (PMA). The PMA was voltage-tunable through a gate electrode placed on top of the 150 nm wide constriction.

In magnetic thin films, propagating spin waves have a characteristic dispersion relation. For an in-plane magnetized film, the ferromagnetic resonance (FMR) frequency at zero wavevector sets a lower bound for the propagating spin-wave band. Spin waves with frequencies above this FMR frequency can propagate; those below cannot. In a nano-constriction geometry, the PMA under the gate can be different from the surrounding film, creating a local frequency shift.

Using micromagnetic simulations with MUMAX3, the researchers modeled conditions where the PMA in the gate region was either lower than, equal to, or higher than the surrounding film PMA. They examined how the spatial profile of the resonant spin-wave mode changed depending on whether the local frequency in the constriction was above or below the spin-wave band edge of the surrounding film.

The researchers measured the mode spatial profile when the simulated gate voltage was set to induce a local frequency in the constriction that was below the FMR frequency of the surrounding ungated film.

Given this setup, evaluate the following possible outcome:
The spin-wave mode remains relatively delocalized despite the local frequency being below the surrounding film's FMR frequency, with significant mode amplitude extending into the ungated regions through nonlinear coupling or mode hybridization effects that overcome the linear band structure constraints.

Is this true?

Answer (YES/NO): NO